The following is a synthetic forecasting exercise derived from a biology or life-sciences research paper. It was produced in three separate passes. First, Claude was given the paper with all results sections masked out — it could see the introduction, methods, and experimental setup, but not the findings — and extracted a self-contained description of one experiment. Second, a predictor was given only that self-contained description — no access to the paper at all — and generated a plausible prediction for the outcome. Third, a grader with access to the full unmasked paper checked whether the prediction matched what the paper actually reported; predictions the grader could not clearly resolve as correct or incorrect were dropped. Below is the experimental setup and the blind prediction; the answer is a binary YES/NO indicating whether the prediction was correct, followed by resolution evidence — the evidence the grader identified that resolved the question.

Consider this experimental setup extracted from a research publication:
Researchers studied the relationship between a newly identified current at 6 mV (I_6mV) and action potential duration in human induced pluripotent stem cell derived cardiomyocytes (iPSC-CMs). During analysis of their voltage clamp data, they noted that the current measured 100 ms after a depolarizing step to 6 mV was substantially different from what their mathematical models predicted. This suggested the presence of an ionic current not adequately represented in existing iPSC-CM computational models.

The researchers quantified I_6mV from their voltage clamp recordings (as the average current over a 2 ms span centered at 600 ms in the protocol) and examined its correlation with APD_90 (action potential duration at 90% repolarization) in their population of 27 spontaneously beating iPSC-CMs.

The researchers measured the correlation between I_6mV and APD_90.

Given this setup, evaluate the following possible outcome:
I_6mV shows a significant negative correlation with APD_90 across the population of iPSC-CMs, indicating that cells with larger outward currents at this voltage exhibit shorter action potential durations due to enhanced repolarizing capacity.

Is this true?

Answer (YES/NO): YES